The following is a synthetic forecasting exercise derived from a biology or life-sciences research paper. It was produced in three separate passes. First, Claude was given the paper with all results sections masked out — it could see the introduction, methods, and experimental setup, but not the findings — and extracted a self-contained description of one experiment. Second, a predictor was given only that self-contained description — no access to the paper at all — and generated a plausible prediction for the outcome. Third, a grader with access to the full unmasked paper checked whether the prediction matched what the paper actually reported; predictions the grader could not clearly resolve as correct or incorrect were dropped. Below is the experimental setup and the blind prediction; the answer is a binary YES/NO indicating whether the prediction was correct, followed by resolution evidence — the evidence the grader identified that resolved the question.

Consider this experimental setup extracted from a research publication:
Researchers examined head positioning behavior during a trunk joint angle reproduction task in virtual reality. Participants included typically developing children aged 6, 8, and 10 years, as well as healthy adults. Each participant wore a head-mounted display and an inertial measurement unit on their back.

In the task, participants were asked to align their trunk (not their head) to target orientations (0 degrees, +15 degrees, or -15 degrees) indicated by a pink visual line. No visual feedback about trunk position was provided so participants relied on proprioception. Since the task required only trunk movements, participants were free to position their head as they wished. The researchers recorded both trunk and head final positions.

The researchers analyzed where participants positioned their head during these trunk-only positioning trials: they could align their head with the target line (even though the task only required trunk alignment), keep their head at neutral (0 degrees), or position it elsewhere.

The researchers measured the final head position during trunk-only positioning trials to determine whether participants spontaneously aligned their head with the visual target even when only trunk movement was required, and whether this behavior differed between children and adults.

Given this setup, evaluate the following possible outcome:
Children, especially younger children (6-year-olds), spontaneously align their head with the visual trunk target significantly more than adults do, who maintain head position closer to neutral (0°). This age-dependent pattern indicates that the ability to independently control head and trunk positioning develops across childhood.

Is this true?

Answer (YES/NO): NO